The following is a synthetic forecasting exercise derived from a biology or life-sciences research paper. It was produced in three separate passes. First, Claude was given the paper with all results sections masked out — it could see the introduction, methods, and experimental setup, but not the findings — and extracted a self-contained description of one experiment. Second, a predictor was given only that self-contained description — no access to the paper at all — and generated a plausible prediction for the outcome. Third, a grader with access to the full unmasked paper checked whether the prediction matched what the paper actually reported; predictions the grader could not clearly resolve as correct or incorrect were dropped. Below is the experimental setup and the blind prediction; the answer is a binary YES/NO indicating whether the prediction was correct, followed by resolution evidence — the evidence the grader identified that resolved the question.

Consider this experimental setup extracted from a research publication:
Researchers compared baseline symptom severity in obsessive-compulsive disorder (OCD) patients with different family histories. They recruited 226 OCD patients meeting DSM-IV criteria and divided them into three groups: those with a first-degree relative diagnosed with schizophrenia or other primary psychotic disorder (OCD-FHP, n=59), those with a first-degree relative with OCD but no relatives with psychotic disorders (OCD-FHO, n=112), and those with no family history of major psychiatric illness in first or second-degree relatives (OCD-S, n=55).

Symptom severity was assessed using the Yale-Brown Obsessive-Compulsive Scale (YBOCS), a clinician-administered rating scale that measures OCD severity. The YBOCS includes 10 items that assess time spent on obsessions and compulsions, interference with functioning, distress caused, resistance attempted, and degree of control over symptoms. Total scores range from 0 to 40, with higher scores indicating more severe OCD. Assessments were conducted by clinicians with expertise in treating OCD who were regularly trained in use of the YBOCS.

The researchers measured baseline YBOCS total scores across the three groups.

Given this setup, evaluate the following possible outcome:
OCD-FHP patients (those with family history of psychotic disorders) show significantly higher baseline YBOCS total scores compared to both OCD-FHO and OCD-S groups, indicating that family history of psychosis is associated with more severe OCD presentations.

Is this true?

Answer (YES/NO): NO